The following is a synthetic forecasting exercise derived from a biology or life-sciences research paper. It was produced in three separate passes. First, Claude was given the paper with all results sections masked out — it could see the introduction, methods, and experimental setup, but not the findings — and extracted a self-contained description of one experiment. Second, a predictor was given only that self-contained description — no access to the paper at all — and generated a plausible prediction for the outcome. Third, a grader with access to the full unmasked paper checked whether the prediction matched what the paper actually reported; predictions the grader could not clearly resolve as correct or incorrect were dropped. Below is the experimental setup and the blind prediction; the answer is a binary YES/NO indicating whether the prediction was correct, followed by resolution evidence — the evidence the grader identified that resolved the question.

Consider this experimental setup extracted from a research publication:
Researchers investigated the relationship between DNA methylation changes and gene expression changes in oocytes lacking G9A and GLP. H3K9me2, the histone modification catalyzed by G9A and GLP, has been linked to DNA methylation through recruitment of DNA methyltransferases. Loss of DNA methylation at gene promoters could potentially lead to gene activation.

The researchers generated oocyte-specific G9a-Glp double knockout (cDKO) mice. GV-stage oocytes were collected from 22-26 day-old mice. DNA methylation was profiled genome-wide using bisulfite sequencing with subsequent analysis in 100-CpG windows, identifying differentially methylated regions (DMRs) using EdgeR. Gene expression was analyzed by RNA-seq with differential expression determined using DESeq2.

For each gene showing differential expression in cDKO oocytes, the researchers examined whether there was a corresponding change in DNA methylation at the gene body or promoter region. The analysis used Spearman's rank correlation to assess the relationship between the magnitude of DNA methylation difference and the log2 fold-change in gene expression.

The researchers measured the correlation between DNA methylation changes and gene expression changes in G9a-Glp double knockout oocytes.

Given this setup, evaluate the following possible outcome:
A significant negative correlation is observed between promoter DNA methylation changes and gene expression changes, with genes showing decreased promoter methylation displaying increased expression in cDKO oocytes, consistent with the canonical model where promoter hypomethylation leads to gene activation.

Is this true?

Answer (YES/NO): NO